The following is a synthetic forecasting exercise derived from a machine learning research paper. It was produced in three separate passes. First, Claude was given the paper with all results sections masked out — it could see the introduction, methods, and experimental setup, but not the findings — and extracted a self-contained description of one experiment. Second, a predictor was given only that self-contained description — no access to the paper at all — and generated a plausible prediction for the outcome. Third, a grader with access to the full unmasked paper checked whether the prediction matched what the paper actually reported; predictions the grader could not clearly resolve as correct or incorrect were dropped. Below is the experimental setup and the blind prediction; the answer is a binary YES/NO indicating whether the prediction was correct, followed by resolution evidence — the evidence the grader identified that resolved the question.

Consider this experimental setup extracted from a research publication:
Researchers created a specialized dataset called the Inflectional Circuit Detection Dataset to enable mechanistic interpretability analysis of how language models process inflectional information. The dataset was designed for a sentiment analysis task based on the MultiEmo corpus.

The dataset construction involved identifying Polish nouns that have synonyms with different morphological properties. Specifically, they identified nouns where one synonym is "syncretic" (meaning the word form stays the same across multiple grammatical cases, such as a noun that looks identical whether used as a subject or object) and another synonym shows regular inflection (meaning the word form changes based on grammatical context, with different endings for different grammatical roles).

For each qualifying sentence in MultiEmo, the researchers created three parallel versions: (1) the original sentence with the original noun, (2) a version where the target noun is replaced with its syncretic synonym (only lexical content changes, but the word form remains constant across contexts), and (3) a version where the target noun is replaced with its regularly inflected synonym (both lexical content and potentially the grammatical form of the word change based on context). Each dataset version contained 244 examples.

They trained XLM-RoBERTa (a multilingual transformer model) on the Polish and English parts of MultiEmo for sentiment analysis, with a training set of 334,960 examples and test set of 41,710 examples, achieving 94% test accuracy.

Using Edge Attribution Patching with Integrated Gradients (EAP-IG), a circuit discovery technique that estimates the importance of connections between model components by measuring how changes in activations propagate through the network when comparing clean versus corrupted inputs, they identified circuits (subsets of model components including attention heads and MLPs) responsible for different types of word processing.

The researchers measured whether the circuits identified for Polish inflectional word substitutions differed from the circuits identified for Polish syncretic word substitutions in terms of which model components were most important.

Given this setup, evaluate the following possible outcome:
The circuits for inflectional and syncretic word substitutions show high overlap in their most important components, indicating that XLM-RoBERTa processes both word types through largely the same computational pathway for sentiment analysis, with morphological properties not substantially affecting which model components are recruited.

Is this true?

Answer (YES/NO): NO